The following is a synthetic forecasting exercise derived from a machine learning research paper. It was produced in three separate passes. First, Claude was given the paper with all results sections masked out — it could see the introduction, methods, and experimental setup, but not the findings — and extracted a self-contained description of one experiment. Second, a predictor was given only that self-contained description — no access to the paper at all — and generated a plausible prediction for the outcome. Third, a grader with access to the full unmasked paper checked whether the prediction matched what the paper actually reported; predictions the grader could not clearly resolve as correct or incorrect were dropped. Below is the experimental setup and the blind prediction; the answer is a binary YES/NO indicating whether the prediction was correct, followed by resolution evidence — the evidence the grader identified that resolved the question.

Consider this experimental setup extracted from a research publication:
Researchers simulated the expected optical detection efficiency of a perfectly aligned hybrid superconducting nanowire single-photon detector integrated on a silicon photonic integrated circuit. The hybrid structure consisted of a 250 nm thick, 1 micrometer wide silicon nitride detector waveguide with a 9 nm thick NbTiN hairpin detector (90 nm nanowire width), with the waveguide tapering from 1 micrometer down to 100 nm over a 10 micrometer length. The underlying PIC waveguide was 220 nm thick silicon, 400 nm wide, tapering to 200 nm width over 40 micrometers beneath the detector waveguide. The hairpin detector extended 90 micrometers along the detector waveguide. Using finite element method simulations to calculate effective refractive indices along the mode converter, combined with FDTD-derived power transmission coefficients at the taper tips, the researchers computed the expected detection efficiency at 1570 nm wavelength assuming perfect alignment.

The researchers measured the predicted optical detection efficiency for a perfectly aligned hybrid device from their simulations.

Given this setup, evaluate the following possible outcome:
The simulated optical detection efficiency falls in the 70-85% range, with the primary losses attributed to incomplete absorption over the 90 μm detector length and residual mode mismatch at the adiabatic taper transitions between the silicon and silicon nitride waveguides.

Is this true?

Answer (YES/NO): NO